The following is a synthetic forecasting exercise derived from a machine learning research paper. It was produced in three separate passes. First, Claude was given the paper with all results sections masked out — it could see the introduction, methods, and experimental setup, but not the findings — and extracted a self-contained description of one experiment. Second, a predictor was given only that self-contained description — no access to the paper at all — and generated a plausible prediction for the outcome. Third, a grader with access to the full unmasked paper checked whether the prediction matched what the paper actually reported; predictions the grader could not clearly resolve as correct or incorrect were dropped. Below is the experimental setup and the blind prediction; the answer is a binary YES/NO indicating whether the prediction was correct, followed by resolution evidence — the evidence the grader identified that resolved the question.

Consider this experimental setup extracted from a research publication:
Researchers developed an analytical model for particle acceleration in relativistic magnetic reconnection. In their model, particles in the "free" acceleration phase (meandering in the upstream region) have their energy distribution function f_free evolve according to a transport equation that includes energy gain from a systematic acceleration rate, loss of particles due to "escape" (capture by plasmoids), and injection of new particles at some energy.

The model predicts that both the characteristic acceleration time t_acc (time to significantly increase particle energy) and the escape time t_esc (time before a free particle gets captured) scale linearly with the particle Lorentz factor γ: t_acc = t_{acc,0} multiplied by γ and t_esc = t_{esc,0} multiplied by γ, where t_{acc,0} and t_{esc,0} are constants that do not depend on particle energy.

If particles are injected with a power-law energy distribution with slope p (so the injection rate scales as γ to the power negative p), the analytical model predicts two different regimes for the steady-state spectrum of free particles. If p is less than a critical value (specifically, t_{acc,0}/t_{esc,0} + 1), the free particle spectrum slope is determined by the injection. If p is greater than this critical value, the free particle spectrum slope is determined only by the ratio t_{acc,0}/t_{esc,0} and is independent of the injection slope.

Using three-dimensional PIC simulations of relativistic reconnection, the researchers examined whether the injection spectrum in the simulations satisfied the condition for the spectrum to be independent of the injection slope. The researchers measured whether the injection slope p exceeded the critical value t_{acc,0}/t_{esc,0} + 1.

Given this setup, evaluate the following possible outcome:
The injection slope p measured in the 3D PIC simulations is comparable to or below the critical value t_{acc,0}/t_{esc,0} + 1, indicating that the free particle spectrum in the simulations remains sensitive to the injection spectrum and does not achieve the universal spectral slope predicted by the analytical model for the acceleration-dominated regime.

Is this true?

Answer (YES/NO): NO